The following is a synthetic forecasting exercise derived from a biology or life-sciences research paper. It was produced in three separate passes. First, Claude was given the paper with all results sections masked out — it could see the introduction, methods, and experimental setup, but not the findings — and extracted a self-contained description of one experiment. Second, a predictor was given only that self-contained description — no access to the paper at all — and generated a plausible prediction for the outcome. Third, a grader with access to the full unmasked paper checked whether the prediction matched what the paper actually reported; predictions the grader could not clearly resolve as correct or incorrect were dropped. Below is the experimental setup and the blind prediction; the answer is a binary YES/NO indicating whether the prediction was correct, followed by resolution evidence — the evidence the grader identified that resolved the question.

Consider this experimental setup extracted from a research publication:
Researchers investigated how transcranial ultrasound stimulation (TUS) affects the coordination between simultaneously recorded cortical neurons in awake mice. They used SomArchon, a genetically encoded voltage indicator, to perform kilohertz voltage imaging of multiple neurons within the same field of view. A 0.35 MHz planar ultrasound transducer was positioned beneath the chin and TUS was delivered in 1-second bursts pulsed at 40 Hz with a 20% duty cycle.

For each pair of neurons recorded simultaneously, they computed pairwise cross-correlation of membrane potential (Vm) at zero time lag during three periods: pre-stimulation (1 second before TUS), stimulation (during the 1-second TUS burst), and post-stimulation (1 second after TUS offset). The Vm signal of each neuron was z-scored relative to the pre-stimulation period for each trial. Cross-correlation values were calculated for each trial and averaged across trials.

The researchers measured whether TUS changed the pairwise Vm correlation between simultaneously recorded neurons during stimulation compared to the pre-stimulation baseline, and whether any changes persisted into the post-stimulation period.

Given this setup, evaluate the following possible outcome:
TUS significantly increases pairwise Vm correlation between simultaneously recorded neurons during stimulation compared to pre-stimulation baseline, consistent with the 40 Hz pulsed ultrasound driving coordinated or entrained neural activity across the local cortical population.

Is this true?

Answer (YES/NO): NO